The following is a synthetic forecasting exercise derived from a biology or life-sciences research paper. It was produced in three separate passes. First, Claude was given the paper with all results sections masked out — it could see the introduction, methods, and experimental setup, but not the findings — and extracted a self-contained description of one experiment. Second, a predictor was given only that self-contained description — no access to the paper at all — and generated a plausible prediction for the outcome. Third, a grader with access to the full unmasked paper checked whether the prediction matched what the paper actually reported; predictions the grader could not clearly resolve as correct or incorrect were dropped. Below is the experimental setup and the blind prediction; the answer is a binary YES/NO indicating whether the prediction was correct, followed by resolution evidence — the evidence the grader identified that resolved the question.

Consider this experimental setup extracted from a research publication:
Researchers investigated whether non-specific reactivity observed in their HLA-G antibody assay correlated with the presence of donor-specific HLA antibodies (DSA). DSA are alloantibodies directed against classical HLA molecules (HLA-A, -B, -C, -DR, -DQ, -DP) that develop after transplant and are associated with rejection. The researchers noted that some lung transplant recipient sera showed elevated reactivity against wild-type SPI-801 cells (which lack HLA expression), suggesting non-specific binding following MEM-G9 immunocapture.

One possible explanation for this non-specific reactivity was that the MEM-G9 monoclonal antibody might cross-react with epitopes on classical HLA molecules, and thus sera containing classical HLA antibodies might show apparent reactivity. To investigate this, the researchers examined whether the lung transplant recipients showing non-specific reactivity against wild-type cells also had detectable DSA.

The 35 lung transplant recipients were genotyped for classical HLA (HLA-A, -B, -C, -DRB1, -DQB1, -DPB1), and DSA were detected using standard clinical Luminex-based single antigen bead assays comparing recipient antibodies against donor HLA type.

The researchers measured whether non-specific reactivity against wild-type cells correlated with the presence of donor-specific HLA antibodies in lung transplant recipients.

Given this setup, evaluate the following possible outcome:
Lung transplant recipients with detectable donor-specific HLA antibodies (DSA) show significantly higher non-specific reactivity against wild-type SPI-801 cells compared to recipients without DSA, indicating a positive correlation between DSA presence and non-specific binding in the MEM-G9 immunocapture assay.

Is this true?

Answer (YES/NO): NO